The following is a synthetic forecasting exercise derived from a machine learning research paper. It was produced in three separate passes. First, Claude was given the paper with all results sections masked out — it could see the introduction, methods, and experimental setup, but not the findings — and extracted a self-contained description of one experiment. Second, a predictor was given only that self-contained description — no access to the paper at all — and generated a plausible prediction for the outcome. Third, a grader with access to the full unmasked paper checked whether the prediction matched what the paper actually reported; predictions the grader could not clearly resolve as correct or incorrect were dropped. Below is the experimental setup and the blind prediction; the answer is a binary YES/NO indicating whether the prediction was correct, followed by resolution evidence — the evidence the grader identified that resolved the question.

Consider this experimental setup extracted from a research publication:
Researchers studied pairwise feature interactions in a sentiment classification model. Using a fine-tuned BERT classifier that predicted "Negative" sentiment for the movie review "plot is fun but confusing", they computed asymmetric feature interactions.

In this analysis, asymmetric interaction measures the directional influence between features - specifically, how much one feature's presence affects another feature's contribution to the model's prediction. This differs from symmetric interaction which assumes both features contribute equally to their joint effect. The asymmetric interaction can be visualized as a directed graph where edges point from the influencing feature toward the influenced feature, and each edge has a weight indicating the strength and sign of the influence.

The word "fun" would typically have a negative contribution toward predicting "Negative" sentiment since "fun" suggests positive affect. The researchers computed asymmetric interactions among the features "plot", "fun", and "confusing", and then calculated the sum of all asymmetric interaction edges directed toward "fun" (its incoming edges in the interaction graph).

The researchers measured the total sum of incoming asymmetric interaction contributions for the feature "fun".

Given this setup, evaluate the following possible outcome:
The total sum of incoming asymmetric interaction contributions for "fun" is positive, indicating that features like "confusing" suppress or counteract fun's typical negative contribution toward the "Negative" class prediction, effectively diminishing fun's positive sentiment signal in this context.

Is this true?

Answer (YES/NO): NO